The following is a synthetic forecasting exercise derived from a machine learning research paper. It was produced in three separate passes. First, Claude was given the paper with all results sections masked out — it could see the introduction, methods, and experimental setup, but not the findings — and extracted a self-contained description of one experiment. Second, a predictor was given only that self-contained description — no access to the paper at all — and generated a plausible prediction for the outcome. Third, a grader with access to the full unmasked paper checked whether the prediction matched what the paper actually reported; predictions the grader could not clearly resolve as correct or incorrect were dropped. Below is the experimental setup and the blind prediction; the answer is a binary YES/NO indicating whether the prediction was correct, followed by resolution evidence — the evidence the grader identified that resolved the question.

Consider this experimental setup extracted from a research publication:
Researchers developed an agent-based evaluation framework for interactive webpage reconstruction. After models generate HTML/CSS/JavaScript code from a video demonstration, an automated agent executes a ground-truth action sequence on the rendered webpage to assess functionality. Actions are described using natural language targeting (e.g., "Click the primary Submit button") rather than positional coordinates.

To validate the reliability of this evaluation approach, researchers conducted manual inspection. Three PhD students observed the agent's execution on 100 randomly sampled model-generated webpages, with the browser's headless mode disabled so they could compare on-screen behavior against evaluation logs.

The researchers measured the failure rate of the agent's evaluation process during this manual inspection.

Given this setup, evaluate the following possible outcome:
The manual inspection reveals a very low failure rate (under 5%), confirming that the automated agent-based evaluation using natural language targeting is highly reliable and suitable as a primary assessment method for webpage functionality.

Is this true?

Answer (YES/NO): YES